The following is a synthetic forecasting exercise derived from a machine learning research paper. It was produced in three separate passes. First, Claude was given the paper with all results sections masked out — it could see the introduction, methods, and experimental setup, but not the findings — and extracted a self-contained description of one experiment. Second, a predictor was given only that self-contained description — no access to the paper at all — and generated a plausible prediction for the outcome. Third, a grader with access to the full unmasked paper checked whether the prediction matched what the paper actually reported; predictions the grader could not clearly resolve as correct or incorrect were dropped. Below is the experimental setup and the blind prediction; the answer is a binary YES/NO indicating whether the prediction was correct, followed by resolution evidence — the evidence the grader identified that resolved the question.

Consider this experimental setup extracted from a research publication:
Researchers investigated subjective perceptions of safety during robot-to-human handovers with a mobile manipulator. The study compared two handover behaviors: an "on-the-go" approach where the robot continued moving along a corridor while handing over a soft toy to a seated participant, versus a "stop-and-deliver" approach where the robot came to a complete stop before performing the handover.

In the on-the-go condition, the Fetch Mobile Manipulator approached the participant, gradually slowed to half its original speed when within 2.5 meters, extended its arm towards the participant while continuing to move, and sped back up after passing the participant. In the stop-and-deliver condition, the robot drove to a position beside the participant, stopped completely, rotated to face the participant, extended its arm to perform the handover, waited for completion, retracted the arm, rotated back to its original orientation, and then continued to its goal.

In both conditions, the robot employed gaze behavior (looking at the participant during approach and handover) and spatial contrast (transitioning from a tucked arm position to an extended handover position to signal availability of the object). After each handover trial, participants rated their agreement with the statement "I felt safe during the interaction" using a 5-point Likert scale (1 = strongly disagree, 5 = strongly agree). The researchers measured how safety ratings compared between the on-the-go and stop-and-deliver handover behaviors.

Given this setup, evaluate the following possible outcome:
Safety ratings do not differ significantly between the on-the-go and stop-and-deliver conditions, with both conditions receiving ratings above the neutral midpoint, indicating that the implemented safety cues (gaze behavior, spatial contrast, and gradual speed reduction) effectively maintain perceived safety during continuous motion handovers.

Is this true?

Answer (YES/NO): NO